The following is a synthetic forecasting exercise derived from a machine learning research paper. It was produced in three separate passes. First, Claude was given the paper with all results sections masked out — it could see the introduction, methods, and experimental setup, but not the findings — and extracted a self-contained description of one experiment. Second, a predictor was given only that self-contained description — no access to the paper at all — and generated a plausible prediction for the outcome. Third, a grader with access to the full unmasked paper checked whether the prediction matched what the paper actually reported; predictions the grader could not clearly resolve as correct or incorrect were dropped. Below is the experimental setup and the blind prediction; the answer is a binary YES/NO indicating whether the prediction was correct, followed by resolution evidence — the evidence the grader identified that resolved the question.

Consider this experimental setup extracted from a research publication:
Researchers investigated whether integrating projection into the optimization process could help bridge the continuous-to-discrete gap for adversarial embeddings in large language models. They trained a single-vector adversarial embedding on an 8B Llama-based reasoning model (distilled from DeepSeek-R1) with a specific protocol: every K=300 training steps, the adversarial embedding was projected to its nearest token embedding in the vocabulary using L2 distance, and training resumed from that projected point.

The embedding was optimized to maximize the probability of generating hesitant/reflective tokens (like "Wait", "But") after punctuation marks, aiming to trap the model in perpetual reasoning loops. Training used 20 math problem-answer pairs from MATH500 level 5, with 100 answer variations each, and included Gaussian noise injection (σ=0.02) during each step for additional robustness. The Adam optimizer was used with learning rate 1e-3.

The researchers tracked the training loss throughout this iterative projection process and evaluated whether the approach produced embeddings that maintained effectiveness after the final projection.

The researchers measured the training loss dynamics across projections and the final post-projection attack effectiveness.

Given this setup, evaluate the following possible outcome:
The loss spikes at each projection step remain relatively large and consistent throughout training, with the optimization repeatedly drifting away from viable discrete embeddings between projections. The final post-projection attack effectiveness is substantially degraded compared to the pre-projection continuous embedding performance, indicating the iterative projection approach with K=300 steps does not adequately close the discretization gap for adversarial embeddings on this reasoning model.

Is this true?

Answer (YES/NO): YES